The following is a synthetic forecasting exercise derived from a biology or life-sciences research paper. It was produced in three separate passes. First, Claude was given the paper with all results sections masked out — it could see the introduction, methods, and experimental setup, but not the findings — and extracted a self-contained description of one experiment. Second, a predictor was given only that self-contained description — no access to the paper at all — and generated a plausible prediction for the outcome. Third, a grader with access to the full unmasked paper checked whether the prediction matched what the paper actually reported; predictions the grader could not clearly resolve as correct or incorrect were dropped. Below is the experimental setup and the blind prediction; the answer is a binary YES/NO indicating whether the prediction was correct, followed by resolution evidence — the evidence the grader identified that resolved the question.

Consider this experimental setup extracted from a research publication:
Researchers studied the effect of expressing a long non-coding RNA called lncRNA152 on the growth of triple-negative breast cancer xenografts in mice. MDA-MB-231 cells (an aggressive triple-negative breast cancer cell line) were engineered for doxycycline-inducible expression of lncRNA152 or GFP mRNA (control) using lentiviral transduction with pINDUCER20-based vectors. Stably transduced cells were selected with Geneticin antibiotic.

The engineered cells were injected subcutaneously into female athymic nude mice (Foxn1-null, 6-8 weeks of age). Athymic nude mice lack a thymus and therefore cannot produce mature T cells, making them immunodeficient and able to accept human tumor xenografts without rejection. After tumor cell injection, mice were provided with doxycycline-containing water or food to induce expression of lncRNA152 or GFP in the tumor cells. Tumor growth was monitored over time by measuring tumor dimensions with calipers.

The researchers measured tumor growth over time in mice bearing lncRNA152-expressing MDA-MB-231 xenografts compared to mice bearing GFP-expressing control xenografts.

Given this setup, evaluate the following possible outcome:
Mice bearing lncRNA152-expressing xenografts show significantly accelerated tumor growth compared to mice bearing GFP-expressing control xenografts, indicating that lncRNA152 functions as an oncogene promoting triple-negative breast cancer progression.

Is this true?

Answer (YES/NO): NO